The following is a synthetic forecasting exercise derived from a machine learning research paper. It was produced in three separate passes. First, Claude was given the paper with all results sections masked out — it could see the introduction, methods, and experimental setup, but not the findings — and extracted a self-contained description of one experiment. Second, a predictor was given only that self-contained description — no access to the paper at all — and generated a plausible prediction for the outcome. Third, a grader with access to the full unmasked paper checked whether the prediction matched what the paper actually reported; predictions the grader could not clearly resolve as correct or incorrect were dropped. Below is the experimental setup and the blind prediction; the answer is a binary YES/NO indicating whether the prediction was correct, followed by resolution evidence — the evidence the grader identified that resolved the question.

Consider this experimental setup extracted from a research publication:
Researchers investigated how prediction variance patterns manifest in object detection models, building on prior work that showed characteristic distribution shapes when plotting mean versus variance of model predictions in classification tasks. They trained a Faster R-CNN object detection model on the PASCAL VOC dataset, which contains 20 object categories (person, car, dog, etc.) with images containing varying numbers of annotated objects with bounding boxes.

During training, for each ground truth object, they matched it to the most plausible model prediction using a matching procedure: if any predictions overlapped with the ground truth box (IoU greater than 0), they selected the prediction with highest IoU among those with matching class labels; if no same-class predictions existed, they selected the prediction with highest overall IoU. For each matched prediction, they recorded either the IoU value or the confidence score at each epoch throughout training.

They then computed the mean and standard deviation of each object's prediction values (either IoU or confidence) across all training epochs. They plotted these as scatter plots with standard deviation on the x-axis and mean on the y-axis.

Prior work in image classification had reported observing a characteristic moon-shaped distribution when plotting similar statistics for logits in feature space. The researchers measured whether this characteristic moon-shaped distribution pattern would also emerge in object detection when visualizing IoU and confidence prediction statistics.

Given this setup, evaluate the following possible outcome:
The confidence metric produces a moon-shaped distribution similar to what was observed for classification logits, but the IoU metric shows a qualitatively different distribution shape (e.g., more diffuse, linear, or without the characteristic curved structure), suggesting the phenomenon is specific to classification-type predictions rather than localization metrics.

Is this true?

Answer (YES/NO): NO